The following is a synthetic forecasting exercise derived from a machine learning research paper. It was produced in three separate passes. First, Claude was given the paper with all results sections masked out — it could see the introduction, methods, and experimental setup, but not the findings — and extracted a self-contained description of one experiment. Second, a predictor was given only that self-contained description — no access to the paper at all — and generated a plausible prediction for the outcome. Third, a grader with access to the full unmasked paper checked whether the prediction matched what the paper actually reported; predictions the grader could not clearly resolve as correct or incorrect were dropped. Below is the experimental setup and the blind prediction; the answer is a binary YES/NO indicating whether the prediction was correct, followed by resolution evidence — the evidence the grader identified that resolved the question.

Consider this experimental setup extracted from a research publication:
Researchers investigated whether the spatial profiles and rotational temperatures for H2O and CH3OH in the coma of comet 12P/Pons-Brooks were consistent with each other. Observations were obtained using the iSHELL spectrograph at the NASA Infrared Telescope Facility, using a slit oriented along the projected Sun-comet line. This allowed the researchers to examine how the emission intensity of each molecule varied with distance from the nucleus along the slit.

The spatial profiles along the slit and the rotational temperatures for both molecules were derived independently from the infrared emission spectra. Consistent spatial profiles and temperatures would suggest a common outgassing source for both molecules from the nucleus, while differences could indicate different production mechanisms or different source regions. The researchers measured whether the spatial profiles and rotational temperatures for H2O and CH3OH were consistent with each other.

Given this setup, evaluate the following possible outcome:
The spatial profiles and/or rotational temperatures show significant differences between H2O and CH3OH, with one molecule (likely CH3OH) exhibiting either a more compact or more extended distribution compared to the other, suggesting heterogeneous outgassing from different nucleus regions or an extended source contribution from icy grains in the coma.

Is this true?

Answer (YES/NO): NO